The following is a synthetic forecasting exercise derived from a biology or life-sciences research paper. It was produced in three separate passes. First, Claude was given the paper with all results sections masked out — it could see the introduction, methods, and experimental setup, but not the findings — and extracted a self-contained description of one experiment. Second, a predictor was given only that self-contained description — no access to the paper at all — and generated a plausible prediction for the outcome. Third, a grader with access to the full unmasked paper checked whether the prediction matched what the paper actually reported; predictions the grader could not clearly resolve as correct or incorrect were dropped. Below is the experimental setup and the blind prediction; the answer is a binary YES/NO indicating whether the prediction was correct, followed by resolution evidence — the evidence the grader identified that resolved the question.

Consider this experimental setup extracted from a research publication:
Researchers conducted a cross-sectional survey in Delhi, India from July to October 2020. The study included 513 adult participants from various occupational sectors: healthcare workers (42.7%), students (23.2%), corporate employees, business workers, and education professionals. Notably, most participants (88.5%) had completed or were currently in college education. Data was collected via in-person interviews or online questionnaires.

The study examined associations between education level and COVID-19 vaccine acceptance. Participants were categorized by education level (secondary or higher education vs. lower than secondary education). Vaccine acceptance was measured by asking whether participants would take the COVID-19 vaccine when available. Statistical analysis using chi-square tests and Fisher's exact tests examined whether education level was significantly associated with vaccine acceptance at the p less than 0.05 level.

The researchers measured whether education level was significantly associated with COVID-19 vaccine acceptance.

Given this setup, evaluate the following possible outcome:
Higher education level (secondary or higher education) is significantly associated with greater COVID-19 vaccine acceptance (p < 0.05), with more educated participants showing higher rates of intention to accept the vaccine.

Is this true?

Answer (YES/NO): NO